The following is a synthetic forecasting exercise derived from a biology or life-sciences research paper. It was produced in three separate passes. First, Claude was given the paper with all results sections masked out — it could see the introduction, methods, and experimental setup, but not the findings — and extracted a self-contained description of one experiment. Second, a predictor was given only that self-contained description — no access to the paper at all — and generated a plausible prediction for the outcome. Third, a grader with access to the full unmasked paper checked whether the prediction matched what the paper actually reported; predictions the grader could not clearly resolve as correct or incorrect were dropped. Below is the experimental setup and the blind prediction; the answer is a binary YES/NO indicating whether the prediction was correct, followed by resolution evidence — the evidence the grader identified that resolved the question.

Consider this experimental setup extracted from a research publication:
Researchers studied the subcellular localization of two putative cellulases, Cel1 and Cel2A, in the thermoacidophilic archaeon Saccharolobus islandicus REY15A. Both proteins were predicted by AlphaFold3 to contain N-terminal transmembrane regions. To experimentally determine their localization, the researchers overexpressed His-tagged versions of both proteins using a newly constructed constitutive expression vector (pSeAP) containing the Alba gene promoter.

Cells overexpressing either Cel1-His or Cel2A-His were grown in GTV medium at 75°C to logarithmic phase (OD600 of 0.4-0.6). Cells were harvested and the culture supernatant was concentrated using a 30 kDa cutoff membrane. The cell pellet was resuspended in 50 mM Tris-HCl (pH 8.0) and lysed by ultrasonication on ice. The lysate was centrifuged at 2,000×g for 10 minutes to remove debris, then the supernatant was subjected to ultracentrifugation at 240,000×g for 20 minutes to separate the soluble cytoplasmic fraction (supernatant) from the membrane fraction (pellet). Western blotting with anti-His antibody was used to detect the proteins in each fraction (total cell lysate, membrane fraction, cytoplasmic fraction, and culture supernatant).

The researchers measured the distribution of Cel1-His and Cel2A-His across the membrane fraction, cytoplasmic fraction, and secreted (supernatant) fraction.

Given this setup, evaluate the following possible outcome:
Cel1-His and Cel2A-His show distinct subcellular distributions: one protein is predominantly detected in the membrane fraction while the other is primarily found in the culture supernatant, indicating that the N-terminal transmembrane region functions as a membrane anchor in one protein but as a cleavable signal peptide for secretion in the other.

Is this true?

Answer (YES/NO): NO